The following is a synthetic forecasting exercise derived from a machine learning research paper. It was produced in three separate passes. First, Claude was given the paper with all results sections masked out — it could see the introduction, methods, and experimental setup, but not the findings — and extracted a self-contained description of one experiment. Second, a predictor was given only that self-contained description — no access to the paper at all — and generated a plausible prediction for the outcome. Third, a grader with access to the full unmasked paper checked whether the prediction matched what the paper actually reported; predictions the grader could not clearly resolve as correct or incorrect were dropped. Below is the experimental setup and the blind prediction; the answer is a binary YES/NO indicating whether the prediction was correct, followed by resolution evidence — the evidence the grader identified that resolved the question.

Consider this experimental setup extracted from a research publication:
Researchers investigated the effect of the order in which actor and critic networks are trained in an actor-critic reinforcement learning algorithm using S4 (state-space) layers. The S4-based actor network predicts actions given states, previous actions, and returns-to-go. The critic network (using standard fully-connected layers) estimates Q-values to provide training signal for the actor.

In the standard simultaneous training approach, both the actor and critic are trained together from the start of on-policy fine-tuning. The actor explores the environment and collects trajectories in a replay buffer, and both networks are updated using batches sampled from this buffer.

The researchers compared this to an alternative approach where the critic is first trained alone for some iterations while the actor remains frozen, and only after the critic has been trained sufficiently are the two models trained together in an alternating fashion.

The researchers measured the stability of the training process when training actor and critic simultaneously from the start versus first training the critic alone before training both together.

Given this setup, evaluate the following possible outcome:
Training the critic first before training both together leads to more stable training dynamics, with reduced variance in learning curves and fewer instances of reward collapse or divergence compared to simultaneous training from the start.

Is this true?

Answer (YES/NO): YES